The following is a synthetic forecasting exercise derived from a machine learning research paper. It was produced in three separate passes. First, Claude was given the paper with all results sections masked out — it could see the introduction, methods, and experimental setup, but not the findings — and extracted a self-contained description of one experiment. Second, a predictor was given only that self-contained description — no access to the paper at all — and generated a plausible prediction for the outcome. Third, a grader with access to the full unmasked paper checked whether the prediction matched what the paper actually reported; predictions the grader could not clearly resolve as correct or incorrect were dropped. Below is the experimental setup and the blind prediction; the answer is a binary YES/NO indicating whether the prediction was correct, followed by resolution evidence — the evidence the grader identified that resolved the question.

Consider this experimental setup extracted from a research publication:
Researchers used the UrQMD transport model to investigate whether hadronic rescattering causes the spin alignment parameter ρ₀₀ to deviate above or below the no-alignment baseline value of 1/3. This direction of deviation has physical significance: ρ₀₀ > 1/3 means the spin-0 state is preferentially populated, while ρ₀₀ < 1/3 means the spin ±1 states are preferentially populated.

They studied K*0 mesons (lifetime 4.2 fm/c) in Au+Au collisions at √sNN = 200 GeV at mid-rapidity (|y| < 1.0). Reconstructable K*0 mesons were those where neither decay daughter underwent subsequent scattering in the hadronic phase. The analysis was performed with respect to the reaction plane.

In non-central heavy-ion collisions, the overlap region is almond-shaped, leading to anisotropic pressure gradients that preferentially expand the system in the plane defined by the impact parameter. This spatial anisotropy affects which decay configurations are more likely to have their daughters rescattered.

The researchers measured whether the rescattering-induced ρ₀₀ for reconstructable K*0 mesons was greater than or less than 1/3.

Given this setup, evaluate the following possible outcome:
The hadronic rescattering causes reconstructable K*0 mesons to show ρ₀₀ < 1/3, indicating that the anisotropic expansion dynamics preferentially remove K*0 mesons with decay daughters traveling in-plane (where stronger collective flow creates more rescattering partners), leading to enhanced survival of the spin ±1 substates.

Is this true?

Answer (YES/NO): YES